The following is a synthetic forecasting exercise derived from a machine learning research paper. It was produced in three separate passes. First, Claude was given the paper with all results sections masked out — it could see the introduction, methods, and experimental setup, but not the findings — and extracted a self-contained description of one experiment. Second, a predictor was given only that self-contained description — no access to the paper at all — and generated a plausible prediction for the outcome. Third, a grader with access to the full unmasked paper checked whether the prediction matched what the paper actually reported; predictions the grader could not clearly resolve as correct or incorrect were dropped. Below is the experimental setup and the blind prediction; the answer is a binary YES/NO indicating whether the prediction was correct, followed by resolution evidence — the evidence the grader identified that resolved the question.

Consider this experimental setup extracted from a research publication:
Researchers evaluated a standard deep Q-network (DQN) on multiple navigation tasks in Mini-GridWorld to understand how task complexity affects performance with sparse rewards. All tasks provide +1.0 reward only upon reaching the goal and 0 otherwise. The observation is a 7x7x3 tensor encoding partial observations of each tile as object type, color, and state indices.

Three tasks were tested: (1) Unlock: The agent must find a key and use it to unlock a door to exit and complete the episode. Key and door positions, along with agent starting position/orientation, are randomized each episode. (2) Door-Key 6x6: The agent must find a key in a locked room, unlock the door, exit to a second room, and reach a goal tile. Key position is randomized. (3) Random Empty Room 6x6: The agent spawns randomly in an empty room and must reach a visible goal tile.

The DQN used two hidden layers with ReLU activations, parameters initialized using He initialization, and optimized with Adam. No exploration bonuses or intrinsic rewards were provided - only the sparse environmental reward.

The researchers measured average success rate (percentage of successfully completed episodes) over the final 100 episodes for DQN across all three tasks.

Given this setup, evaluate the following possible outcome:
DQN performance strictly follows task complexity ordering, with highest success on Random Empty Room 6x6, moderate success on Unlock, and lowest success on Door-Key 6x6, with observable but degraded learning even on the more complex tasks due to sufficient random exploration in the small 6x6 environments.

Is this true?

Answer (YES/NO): NO